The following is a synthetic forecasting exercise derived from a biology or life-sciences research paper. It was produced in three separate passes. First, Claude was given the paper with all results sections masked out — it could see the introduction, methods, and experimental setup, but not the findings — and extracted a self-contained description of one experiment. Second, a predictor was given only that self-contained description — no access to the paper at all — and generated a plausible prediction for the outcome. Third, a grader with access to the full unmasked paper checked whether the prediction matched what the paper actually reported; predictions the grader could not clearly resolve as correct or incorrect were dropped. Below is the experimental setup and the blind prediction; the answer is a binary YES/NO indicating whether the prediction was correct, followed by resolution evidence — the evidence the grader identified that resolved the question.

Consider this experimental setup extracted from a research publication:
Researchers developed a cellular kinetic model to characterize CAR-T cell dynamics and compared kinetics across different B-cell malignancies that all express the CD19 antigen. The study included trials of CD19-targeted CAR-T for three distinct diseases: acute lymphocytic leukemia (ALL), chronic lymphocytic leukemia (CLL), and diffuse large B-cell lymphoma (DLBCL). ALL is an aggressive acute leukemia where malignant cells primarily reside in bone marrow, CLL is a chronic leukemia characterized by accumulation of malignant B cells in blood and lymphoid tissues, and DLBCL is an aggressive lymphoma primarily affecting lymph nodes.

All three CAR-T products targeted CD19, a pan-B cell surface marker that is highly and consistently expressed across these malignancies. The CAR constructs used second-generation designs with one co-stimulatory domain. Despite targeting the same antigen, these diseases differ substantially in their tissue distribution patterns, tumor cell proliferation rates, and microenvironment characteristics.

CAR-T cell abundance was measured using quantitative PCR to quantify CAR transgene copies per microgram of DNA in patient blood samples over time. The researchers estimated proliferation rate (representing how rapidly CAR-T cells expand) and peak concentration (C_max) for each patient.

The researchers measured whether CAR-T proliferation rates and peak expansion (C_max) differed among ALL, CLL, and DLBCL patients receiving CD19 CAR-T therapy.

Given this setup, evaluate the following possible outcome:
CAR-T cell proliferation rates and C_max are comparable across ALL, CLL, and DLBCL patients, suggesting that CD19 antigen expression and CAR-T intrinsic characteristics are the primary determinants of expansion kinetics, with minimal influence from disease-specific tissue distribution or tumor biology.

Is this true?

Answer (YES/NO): NO